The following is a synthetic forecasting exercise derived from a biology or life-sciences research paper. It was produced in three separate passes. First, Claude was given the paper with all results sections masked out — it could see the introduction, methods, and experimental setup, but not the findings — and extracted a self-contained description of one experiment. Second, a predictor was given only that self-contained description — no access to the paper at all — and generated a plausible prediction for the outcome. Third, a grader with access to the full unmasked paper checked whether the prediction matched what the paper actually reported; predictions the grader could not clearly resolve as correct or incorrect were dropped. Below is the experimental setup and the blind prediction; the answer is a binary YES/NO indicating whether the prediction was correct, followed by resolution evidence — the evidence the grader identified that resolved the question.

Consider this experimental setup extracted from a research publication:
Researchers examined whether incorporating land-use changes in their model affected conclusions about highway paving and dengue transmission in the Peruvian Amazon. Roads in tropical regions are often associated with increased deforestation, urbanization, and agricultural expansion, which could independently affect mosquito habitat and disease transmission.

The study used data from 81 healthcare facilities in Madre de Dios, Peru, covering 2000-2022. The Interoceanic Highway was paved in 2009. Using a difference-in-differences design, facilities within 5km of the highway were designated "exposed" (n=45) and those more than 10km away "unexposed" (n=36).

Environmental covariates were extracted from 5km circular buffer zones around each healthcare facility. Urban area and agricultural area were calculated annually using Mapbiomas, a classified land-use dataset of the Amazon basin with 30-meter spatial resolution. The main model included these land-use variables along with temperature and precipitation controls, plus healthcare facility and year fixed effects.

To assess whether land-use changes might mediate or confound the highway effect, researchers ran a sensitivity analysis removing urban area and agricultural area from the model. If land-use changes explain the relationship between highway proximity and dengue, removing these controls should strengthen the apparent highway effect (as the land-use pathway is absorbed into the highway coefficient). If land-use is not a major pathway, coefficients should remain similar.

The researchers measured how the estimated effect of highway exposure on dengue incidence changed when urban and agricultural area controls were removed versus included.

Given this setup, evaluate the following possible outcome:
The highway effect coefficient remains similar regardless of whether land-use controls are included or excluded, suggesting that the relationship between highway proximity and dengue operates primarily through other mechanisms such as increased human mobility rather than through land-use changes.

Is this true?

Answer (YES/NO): YES